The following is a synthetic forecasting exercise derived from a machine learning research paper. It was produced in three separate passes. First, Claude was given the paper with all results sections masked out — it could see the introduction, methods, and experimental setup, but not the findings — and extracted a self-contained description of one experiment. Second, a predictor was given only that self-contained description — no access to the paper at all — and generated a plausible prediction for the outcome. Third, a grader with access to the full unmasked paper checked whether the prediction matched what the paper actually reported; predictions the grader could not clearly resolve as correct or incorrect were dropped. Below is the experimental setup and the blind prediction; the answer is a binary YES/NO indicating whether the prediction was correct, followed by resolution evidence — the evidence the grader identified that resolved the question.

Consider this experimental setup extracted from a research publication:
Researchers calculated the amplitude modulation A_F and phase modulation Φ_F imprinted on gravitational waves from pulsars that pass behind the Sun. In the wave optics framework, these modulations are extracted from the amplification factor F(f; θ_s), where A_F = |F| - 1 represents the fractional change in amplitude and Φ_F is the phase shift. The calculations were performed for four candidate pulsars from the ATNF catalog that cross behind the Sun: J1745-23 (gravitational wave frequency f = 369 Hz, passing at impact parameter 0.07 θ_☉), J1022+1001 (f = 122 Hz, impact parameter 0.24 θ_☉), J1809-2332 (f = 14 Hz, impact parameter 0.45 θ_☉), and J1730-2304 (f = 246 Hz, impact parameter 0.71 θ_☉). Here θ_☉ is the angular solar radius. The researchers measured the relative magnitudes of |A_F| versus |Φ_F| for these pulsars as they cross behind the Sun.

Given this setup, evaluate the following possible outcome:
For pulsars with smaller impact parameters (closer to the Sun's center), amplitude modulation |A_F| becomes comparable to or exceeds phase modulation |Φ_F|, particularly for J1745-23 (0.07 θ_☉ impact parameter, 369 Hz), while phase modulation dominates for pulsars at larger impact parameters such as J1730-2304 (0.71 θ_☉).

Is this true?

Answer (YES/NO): NO